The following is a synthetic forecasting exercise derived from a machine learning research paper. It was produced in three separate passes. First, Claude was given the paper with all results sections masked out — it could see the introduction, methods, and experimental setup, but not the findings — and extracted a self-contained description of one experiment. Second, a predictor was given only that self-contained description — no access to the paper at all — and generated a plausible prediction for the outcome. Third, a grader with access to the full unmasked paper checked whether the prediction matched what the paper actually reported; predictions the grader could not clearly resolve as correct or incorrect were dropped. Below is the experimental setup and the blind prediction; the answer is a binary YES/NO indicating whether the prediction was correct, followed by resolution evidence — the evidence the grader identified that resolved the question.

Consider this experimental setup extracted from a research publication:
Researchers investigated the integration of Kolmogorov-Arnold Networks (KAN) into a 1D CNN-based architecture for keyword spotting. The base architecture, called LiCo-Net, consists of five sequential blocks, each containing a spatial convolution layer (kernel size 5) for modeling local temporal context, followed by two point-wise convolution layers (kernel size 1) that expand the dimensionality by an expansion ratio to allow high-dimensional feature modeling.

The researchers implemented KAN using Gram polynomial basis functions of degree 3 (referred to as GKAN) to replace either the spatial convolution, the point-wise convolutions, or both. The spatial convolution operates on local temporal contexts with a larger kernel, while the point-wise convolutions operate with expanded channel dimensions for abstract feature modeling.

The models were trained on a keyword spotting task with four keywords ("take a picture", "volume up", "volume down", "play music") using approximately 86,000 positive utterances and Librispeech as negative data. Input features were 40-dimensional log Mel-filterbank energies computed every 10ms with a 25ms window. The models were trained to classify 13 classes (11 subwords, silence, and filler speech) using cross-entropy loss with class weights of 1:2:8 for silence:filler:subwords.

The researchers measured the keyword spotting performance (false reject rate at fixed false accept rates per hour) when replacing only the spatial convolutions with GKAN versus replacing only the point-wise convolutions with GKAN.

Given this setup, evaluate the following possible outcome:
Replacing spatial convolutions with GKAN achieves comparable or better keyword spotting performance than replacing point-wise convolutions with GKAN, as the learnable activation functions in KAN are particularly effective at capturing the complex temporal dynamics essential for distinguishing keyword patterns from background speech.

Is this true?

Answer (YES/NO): NO